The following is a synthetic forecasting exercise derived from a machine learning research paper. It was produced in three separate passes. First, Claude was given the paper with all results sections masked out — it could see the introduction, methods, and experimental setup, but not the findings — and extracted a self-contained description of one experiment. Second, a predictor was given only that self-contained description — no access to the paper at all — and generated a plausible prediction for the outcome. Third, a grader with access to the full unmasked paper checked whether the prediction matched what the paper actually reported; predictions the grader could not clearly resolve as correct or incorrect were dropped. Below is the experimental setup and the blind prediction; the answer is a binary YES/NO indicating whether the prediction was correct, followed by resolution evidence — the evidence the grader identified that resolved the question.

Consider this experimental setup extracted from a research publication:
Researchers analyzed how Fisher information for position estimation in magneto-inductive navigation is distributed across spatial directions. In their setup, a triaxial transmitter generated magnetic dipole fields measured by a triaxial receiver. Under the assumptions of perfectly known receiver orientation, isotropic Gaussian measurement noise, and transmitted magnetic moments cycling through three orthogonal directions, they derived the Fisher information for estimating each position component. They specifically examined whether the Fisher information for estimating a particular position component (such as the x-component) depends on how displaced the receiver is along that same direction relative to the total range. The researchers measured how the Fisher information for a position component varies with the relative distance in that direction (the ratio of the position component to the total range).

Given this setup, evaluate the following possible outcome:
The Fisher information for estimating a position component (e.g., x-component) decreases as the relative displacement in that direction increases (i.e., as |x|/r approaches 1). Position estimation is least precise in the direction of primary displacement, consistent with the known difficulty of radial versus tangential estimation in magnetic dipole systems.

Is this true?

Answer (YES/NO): NO